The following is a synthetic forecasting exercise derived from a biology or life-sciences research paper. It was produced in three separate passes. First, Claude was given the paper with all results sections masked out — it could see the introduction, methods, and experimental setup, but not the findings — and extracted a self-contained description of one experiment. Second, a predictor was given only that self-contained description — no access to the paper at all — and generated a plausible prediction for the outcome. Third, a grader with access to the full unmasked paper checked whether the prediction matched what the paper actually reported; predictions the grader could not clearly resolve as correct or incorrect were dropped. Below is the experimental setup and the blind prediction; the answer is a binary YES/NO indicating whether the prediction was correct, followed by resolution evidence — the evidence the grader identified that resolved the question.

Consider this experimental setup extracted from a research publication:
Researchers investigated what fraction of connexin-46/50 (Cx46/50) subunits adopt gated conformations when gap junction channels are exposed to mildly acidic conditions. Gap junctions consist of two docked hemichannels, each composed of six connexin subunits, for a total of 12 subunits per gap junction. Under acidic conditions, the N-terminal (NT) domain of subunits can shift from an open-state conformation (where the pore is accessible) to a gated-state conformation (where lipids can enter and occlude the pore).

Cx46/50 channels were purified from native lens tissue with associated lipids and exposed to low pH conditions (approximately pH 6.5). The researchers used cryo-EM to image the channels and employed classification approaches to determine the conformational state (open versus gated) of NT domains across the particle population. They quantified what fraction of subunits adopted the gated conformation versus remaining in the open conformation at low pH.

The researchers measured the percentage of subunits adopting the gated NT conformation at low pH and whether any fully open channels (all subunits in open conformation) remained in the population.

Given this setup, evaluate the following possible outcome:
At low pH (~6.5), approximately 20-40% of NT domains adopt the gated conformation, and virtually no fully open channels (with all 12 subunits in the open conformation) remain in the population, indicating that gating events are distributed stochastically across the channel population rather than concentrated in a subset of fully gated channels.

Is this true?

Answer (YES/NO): NO